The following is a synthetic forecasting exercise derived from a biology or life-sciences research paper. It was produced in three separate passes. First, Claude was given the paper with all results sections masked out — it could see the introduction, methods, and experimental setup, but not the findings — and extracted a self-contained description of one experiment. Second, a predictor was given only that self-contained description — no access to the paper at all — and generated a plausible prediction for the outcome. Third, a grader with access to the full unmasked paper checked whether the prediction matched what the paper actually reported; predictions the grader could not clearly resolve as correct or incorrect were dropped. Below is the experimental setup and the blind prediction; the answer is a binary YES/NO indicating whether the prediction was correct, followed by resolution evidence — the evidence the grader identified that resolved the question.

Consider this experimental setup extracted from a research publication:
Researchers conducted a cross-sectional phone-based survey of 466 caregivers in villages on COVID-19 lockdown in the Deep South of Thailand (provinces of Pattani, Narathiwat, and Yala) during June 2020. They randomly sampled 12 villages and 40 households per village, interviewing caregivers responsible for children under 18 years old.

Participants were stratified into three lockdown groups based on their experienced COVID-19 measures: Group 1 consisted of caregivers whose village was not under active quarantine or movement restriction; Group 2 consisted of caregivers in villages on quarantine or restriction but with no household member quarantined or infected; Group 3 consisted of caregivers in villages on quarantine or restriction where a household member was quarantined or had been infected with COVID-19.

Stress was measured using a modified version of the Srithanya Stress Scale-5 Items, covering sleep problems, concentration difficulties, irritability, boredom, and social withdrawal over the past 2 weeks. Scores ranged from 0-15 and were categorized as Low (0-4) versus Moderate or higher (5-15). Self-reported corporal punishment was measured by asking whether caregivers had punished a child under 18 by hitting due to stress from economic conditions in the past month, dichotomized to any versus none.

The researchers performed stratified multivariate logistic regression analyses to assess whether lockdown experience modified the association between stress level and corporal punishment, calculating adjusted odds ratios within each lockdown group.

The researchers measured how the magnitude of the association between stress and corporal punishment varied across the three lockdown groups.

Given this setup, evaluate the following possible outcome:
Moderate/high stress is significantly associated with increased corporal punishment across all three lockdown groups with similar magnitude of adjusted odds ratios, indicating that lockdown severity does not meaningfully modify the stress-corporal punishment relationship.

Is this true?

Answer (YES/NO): NO